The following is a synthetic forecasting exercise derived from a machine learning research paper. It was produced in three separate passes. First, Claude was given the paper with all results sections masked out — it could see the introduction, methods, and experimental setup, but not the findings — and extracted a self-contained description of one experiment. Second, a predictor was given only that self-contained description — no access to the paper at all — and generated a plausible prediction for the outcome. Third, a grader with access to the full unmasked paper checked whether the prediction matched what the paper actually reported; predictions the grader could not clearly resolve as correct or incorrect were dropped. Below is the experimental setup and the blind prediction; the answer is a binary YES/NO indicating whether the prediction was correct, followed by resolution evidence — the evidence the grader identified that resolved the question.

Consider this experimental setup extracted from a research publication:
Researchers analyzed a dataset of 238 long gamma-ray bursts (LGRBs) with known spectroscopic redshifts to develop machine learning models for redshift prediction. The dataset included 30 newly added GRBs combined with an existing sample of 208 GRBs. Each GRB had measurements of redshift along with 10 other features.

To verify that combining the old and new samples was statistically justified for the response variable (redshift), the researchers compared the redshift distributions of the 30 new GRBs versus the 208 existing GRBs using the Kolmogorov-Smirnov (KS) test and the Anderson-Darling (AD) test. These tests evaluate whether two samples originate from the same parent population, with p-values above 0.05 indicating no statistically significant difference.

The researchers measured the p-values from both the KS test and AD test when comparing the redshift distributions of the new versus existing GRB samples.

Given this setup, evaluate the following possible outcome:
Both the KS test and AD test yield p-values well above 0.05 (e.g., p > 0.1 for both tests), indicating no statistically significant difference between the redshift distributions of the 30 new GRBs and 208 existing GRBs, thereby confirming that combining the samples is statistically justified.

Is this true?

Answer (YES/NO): YES